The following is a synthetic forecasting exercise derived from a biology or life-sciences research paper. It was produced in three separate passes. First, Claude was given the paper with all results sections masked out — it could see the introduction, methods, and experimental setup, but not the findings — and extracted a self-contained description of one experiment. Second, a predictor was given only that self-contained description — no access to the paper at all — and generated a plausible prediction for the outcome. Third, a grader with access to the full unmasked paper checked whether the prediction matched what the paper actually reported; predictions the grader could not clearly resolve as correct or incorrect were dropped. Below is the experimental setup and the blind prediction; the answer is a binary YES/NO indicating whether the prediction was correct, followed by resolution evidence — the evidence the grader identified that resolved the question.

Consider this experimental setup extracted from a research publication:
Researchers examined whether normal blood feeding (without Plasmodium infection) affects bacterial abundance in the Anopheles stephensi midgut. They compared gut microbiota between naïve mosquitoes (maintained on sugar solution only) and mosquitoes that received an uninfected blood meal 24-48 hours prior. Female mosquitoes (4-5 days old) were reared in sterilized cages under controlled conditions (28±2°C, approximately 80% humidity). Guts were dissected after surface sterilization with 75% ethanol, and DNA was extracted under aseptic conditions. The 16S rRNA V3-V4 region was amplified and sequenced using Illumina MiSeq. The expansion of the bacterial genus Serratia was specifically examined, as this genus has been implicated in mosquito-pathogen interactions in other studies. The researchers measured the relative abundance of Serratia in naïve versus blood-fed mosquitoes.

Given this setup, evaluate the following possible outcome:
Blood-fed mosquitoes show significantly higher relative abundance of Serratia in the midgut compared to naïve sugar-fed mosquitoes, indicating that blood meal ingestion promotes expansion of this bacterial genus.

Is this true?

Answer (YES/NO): YES